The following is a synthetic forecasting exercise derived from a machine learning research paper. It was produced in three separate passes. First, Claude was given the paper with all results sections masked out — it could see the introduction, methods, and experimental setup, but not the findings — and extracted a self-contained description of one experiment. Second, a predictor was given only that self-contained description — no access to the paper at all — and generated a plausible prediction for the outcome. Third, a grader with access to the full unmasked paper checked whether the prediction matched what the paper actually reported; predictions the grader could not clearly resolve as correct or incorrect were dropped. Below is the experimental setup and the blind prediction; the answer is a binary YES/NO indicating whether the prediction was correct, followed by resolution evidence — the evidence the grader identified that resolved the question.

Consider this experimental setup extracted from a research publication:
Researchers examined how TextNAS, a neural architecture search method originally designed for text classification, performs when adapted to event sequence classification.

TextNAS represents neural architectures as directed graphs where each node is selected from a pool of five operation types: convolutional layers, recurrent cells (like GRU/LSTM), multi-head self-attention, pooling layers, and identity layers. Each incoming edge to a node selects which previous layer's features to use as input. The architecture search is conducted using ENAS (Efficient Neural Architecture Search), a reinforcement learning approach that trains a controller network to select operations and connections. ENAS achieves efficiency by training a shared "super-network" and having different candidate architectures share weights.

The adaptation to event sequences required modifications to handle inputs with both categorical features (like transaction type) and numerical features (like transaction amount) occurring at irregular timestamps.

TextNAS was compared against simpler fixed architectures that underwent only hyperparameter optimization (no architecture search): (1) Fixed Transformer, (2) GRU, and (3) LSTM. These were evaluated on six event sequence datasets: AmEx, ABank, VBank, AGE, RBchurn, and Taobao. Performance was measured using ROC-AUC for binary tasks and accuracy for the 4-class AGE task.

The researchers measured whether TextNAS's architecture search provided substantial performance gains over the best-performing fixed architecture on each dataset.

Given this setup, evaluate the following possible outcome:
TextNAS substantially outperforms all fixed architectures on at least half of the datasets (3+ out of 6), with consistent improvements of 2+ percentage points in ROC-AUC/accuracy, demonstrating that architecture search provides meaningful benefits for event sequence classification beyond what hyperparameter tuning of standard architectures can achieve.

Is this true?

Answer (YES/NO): NO